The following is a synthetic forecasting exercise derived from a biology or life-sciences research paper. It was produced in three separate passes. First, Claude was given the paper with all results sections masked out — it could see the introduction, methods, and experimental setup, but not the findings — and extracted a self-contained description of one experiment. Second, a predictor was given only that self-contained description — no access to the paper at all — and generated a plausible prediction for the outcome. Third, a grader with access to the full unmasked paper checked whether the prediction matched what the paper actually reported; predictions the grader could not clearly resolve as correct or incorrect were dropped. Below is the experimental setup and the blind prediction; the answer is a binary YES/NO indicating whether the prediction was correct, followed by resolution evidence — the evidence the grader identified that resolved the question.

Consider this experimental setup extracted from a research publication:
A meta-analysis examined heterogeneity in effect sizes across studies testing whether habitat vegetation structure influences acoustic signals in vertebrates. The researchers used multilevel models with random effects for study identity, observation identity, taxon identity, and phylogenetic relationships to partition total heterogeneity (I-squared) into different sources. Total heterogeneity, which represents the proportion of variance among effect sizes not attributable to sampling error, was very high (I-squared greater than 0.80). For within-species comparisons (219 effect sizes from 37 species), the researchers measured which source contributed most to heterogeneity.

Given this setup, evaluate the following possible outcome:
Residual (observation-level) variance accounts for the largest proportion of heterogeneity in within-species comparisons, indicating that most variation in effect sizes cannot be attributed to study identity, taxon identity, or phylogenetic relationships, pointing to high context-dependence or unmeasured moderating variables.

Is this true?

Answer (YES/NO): YES